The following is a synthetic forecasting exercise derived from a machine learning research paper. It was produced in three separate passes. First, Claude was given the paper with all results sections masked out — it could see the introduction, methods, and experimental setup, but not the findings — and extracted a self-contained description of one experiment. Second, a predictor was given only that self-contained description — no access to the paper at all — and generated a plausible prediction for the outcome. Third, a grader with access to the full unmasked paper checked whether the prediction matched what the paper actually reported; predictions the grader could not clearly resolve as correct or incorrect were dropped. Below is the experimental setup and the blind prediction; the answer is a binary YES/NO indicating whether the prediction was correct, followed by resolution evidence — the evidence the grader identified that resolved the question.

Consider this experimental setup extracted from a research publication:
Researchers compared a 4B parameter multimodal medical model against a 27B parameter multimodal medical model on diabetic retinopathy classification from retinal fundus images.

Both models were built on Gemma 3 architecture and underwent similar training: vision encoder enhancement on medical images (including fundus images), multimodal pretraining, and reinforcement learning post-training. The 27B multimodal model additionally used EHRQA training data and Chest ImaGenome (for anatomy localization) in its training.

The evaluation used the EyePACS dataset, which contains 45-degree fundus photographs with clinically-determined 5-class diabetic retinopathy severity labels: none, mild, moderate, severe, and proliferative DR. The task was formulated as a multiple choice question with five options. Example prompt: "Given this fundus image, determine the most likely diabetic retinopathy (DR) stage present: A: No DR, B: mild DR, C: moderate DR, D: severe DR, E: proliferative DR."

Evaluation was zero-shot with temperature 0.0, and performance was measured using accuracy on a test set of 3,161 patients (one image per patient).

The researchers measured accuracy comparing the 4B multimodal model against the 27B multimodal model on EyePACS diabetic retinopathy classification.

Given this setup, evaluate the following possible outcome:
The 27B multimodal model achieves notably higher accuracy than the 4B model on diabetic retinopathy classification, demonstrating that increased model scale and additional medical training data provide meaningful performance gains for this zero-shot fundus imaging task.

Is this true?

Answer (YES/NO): YES